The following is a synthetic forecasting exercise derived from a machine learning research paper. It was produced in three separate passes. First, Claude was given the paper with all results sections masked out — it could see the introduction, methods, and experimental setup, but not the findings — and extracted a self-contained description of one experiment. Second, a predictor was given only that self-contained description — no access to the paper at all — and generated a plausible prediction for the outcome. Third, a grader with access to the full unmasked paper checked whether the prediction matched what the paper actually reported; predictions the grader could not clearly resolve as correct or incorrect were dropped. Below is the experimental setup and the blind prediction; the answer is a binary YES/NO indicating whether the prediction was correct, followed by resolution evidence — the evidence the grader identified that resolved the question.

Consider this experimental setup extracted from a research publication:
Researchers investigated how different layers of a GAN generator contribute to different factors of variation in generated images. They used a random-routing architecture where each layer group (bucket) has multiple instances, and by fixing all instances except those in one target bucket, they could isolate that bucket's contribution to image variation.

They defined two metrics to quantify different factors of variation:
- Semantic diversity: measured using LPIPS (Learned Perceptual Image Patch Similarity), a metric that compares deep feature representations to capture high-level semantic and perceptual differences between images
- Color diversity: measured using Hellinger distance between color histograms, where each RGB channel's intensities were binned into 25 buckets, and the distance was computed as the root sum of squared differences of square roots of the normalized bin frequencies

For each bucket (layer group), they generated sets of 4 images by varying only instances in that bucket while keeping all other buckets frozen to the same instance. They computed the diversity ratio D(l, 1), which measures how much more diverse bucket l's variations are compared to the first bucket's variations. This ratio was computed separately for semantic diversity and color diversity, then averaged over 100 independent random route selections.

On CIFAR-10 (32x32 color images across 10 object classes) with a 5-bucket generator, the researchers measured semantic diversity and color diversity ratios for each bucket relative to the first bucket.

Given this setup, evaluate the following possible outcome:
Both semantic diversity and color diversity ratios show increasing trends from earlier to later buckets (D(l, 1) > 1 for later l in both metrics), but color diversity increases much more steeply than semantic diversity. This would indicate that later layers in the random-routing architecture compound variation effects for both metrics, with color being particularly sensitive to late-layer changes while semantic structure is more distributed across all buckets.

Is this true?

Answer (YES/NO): NO